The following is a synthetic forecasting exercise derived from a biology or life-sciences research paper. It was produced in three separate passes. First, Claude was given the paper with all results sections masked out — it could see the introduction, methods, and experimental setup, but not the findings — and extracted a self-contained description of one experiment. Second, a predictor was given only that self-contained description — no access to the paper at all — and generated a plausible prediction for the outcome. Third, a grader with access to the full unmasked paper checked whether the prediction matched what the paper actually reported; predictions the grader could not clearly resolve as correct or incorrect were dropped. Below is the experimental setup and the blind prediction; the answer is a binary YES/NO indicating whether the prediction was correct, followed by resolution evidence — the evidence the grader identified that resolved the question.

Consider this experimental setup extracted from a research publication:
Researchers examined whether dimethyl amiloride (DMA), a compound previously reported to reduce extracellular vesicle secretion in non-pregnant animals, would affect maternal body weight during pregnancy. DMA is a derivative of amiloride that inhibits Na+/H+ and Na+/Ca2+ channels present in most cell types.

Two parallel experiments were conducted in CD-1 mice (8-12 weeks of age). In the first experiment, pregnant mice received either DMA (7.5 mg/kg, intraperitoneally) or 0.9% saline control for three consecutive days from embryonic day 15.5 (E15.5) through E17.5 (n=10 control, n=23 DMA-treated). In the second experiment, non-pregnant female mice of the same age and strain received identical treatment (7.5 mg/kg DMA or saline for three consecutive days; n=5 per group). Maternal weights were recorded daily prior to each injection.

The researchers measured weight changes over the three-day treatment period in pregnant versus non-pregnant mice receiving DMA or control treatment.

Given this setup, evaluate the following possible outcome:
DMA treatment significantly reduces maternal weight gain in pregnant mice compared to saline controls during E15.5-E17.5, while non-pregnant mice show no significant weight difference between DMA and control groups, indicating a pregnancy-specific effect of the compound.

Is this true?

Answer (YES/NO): YES